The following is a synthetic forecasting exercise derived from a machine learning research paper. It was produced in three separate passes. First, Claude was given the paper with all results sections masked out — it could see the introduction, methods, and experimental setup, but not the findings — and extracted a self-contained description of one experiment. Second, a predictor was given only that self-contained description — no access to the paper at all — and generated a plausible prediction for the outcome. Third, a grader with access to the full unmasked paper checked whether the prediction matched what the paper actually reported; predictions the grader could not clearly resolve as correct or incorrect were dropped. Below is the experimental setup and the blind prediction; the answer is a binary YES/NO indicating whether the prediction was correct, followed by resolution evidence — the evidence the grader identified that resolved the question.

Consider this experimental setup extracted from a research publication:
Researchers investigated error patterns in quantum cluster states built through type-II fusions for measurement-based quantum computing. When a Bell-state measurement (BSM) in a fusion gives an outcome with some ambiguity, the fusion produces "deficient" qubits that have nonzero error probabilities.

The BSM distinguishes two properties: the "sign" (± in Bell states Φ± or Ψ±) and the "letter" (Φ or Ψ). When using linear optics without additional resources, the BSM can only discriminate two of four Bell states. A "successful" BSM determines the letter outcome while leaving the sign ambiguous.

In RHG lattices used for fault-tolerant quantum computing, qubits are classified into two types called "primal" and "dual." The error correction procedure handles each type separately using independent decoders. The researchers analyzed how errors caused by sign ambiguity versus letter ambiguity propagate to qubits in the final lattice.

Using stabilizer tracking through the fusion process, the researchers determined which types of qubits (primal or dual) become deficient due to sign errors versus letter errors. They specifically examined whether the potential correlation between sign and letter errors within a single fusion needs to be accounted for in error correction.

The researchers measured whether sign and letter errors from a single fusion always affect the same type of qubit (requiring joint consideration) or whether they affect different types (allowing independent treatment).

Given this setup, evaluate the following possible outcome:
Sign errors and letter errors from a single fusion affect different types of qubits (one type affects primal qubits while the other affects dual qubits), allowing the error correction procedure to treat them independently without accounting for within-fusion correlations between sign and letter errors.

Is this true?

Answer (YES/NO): YES